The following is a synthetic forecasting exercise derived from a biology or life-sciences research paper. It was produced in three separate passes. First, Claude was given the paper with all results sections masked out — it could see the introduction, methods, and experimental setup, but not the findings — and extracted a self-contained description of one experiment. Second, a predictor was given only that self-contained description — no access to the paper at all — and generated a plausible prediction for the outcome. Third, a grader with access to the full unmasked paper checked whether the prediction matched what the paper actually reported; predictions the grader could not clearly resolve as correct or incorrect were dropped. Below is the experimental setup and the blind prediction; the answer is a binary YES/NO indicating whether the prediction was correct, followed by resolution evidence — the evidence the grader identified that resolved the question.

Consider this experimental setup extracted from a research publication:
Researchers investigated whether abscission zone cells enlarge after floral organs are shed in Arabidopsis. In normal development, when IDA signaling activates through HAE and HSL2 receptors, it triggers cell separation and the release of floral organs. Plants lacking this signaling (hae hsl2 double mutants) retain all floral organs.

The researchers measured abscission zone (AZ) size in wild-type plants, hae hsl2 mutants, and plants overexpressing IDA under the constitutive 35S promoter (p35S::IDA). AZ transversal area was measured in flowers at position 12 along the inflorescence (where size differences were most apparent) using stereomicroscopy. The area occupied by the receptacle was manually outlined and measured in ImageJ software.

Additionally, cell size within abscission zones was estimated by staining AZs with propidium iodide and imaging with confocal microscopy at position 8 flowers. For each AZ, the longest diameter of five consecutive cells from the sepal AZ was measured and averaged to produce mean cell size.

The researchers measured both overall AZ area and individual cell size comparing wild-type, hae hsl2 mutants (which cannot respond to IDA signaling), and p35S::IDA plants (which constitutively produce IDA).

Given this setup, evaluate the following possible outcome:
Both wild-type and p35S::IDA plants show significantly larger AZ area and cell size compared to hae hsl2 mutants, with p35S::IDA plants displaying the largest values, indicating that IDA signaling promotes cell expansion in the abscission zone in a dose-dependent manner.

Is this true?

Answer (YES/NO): YES